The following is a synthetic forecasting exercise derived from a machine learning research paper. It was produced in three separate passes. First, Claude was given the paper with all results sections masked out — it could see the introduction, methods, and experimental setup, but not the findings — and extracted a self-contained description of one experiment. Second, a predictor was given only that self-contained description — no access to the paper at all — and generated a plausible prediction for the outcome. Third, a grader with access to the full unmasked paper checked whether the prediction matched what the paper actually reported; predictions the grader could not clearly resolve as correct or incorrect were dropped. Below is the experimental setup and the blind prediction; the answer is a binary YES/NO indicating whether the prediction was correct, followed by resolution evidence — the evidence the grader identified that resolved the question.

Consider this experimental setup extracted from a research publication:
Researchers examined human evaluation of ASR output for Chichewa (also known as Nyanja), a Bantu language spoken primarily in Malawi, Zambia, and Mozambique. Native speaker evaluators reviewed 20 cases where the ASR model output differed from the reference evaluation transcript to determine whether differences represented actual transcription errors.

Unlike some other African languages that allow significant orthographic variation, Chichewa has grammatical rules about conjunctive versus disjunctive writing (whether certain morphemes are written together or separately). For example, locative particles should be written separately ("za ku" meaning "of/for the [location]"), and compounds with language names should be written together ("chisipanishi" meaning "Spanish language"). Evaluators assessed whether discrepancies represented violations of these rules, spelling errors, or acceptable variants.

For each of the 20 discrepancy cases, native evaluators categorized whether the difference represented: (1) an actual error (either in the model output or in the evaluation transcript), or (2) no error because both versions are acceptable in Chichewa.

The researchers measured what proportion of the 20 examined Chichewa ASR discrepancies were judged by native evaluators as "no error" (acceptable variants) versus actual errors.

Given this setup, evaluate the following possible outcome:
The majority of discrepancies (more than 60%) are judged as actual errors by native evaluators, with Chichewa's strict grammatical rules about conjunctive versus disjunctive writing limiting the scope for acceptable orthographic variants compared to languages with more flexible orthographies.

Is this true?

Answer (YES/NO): YES